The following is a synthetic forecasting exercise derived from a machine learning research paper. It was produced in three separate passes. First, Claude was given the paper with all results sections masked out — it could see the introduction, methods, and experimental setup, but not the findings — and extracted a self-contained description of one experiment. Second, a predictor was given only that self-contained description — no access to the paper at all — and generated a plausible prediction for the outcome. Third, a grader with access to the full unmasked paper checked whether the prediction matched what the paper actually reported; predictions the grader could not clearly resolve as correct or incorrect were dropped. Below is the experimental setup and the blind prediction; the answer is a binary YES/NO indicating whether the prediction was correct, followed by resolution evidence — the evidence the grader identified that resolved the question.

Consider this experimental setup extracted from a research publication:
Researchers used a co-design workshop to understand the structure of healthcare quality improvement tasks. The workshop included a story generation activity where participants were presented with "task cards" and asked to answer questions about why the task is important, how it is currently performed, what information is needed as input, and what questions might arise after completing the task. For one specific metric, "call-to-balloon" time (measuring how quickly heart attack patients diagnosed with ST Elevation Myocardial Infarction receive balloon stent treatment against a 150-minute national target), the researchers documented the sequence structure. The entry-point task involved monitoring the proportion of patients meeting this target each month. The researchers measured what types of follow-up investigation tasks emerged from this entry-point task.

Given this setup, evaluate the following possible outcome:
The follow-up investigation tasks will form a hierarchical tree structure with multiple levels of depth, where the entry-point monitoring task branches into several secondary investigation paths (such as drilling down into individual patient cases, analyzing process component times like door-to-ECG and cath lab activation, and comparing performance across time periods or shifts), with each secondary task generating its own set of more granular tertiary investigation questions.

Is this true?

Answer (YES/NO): NO